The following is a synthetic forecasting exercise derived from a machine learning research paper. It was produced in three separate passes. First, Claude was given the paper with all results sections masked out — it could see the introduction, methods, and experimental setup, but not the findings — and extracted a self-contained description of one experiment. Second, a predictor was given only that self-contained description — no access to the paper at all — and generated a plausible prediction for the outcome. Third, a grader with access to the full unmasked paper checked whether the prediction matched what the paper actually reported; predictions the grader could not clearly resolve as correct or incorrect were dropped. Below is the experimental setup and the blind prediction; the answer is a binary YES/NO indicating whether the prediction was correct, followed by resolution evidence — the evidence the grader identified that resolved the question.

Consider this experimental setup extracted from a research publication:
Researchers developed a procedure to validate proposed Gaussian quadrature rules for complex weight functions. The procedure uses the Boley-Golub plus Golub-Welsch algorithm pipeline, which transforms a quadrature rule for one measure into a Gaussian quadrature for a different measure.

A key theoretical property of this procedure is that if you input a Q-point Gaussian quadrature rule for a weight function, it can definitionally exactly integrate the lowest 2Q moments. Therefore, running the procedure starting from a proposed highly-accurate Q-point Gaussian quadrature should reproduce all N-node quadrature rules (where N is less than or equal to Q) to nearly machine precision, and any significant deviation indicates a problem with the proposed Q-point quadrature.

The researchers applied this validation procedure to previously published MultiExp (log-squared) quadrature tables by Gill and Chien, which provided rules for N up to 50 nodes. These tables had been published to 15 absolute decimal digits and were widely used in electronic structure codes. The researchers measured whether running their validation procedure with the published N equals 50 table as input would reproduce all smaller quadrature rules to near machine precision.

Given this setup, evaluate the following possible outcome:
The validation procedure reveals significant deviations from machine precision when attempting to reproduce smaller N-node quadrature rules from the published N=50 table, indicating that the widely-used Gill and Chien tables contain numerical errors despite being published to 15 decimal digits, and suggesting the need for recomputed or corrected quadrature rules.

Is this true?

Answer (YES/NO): YES